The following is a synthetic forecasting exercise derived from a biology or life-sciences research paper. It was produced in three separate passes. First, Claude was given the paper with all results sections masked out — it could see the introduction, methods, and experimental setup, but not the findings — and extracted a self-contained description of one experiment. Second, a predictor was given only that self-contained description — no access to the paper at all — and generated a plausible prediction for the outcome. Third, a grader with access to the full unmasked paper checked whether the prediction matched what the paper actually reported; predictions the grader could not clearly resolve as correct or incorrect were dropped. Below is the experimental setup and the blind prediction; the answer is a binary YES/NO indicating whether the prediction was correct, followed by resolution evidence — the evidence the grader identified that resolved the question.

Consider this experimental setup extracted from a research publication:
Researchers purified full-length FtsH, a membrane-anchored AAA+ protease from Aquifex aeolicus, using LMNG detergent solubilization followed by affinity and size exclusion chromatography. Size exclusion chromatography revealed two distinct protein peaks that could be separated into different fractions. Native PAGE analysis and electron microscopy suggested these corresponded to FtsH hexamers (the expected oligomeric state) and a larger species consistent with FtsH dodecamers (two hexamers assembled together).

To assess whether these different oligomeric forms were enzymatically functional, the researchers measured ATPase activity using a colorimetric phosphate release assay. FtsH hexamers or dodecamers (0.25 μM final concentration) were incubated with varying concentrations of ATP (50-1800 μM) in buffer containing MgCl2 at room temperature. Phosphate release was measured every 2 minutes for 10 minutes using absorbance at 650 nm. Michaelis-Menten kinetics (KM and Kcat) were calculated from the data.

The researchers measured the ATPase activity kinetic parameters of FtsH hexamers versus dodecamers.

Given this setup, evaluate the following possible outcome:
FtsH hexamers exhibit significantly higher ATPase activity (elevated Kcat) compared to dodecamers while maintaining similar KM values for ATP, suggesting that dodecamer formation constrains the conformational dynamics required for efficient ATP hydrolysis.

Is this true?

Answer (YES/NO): NO